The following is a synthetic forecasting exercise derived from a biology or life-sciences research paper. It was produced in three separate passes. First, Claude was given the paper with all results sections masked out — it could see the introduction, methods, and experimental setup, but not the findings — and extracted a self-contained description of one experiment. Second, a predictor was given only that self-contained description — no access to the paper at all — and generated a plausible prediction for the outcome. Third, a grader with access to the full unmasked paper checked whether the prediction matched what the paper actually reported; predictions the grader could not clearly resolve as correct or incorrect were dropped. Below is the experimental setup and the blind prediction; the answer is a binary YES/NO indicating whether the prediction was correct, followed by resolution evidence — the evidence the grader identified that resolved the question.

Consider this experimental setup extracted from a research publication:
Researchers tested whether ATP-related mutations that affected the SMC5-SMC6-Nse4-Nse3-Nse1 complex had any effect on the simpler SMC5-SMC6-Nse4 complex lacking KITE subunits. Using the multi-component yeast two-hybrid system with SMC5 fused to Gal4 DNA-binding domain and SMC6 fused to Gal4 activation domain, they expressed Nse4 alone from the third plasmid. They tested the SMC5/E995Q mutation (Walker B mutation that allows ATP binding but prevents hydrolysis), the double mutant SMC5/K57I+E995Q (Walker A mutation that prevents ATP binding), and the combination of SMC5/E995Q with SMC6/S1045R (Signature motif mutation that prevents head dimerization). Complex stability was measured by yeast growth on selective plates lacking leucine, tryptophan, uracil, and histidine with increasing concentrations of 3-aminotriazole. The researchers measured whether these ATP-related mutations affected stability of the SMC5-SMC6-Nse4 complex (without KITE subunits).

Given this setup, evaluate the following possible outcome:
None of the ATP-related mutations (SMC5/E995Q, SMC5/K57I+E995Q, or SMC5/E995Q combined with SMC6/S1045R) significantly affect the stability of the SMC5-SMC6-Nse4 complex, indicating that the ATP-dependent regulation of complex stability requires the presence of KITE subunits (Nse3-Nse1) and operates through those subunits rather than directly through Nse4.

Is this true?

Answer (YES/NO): YES